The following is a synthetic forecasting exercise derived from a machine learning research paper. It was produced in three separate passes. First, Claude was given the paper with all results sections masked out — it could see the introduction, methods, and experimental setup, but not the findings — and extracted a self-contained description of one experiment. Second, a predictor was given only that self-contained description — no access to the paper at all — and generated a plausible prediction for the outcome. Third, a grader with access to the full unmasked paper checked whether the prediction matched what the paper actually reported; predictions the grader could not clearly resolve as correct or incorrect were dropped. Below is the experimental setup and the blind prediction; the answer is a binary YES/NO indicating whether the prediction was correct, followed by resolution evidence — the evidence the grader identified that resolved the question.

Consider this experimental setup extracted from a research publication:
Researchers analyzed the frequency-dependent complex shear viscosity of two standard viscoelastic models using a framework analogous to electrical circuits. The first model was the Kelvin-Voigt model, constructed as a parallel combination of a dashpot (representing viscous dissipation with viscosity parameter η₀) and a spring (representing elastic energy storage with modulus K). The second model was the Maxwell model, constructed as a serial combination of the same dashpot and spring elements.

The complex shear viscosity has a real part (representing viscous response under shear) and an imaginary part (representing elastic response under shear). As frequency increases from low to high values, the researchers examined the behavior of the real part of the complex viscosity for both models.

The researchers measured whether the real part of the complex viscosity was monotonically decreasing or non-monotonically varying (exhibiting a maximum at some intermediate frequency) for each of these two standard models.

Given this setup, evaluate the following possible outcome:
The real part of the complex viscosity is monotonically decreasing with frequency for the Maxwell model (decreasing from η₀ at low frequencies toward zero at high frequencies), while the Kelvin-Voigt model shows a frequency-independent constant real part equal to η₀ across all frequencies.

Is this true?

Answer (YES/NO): YES